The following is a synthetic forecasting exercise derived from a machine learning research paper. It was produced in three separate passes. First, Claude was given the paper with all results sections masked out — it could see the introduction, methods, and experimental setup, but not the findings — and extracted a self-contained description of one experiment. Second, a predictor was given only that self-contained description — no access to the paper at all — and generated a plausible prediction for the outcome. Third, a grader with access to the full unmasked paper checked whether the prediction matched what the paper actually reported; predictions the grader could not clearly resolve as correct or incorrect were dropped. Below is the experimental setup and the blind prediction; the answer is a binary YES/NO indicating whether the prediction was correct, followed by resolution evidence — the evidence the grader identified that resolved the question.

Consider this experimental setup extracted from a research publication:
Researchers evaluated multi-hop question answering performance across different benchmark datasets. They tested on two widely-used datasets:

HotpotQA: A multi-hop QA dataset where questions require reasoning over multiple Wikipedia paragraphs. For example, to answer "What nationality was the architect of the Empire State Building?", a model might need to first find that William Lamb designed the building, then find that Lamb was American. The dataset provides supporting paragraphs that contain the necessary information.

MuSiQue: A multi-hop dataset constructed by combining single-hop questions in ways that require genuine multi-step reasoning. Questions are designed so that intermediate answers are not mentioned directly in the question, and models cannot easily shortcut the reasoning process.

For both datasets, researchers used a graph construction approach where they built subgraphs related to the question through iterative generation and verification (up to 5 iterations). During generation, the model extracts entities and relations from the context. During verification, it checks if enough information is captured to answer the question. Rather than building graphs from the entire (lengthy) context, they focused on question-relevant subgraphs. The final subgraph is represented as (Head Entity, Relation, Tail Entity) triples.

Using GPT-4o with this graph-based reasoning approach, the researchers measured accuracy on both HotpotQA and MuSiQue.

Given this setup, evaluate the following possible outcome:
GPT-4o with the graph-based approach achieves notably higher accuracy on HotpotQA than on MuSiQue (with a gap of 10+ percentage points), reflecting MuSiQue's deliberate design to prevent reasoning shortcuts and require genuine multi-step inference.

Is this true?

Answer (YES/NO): NO